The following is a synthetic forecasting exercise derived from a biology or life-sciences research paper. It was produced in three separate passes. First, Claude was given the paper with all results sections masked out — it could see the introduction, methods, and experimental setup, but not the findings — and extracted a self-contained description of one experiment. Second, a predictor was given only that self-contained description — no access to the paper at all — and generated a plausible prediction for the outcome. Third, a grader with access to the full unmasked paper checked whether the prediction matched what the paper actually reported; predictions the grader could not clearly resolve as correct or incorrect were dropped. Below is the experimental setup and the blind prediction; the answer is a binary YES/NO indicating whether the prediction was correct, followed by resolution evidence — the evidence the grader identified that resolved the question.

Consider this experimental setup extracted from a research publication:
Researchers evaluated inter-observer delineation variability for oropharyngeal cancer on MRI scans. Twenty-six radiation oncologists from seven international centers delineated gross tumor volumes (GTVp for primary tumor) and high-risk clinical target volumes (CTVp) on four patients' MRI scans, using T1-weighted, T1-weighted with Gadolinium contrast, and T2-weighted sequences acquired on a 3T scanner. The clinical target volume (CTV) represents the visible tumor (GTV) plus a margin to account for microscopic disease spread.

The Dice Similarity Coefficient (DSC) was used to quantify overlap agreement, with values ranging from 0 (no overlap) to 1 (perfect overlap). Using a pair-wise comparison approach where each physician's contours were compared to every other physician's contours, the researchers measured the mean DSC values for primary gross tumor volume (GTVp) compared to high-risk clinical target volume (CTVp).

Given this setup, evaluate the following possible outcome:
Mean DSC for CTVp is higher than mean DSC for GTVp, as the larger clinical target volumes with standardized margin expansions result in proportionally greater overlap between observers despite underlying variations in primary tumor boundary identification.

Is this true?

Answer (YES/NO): NO